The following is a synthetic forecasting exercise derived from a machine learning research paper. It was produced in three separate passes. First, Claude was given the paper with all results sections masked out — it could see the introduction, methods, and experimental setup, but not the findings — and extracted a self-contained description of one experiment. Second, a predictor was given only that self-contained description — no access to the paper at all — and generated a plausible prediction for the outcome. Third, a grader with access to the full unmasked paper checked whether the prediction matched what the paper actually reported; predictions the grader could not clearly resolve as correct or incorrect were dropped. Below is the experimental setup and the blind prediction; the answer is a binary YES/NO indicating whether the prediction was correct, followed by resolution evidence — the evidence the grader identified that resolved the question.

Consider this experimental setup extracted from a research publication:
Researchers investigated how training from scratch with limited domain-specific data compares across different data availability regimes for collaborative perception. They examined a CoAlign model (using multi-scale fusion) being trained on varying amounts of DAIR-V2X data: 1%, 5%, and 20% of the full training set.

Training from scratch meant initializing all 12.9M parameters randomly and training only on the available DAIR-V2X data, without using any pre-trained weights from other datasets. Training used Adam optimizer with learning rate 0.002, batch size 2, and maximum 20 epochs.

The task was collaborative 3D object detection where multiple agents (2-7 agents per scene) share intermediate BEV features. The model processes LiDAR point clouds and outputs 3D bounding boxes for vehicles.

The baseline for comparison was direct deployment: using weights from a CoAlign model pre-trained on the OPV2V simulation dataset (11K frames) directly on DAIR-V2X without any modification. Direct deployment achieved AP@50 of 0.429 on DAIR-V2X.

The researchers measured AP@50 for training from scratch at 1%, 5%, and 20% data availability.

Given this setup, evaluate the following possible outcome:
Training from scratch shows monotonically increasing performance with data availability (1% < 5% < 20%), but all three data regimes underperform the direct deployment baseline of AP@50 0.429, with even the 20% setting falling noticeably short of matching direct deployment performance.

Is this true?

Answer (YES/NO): NO